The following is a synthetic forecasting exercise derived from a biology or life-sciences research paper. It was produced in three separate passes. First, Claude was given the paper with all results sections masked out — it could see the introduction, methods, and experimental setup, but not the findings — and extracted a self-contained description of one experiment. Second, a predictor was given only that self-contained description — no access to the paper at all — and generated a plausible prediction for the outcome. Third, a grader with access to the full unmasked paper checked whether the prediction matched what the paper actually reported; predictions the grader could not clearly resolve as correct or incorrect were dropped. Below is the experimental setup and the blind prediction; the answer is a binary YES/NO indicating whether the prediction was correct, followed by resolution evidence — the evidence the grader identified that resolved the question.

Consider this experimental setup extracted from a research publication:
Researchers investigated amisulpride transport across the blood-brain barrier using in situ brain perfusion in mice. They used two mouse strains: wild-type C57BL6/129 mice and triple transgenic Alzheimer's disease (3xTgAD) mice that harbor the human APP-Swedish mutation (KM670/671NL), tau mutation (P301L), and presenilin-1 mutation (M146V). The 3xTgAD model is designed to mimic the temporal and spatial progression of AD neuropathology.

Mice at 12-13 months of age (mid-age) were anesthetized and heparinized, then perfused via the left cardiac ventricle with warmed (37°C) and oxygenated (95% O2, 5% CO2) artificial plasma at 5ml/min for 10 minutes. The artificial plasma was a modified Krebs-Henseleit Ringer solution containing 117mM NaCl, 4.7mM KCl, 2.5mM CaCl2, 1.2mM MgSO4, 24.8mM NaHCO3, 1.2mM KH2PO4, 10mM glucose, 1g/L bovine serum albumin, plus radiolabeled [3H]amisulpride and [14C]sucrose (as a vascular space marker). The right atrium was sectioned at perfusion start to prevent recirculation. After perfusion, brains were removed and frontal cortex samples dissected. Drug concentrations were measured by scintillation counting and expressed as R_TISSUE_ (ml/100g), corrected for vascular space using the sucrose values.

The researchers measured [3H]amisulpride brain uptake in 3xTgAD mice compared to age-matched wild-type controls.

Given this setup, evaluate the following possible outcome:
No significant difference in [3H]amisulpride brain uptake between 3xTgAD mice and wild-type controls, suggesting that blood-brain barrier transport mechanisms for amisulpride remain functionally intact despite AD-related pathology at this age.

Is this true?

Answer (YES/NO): NO